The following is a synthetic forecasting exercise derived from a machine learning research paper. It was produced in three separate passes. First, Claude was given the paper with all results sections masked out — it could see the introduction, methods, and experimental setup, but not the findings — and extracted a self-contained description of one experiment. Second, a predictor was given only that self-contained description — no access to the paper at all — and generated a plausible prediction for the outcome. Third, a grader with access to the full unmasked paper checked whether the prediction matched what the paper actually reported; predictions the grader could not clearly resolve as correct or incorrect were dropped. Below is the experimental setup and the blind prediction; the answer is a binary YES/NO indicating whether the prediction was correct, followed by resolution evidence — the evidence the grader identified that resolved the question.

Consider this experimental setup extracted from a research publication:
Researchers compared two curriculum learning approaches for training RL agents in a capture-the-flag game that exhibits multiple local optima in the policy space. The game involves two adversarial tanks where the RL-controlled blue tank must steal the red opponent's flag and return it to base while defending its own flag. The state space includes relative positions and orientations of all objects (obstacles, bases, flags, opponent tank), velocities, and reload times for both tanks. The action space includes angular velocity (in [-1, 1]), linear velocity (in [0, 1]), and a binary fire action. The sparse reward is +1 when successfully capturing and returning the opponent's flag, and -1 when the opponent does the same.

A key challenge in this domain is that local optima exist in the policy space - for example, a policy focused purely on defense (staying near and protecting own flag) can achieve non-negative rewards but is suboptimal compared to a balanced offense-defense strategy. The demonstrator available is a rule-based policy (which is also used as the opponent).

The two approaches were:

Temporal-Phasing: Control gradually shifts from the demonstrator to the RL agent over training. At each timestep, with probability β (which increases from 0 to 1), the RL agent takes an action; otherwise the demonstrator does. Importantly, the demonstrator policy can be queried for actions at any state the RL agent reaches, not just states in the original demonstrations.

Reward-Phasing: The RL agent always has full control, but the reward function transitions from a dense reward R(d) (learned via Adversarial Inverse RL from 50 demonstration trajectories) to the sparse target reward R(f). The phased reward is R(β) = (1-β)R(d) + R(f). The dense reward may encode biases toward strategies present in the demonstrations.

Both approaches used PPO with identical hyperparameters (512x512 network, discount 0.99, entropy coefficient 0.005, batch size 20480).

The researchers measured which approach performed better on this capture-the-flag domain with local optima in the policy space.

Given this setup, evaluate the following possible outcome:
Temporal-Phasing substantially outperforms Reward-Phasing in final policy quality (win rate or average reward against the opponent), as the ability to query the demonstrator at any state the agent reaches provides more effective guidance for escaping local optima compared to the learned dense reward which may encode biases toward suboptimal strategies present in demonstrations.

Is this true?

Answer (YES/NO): YES